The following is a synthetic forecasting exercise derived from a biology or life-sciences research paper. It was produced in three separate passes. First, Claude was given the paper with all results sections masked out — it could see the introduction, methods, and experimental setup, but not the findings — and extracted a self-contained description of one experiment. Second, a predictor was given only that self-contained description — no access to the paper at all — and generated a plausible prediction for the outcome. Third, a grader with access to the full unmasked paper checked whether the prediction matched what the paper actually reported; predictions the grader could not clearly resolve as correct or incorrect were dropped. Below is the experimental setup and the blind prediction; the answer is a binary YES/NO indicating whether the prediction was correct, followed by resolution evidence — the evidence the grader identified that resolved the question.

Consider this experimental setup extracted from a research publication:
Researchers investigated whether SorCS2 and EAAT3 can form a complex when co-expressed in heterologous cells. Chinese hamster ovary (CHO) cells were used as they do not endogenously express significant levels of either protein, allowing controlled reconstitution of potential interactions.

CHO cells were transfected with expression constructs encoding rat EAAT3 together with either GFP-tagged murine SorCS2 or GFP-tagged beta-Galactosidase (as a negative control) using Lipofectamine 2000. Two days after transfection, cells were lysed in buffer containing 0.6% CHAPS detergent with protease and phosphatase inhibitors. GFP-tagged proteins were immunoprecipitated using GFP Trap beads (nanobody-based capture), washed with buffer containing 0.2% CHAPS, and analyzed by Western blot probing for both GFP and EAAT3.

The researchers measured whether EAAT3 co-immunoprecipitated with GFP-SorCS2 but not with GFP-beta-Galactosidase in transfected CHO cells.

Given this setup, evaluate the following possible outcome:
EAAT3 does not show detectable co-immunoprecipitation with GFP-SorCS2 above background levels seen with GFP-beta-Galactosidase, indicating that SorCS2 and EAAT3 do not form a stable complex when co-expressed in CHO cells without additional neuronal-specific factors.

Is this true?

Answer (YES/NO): NO